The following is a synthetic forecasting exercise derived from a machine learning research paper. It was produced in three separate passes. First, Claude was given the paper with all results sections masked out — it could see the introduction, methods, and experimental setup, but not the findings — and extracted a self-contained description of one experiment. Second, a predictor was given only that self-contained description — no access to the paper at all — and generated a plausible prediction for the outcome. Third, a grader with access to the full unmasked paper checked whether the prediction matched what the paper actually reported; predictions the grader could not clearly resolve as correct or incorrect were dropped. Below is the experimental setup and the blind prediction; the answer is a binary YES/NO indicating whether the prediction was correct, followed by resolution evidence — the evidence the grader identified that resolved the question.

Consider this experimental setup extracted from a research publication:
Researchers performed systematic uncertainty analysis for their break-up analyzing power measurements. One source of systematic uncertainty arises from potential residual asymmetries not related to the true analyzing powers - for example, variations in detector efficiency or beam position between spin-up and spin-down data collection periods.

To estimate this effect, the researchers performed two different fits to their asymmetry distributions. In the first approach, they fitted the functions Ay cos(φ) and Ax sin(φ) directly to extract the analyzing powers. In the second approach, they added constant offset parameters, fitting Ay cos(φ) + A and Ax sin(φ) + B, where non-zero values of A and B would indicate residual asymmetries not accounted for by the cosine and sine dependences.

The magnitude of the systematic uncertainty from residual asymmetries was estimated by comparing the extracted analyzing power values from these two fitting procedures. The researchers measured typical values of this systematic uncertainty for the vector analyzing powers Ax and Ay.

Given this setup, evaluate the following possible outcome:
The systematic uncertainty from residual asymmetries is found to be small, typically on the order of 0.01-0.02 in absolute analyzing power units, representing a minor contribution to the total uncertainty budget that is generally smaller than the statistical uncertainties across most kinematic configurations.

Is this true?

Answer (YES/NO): NO